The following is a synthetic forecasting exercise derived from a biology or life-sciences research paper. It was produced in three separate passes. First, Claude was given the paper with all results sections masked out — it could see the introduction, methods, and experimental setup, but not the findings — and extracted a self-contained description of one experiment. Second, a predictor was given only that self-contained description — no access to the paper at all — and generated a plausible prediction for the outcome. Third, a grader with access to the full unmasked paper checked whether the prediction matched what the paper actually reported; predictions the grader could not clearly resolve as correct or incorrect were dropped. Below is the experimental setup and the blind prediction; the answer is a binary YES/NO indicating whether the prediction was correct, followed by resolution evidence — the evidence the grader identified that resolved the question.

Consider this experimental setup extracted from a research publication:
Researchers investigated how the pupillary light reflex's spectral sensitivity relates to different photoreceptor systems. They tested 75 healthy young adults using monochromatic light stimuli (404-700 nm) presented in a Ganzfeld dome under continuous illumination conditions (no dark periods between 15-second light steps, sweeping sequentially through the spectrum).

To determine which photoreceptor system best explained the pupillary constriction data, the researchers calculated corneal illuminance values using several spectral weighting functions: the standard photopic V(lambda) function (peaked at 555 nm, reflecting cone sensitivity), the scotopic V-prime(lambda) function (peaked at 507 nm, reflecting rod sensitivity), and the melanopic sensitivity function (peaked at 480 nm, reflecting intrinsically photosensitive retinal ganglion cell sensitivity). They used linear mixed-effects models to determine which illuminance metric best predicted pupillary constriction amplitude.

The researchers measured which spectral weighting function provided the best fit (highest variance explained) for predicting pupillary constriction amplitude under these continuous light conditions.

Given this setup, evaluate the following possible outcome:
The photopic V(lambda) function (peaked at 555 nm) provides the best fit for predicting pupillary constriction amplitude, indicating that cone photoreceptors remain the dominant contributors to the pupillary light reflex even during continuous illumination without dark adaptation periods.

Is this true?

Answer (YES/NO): NO